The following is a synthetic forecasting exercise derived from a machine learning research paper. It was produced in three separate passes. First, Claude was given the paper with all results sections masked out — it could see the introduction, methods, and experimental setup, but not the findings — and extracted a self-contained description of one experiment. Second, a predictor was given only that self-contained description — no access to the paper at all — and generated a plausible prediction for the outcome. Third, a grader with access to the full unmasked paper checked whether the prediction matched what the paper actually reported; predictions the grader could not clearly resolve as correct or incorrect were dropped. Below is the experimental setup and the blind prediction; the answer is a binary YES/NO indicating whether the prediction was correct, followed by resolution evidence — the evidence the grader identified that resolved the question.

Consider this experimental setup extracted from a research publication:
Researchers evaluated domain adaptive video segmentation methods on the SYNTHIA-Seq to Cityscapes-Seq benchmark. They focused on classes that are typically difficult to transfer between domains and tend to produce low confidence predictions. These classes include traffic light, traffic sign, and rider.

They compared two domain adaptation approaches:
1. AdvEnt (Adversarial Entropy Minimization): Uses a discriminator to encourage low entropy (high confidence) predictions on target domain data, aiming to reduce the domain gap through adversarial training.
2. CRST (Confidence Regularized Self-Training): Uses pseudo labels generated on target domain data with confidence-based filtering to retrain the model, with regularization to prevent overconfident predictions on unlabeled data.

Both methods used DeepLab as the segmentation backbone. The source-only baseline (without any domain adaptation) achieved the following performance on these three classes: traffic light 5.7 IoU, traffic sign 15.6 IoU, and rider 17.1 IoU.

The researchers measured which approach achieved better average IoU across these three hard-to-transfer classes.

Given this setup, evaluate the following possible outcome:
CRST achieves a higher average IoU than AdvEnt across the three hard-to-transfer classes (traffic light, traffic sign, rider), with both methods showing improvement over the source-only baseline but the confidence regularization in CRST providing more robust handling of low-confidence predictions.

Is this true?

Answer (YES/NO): NO